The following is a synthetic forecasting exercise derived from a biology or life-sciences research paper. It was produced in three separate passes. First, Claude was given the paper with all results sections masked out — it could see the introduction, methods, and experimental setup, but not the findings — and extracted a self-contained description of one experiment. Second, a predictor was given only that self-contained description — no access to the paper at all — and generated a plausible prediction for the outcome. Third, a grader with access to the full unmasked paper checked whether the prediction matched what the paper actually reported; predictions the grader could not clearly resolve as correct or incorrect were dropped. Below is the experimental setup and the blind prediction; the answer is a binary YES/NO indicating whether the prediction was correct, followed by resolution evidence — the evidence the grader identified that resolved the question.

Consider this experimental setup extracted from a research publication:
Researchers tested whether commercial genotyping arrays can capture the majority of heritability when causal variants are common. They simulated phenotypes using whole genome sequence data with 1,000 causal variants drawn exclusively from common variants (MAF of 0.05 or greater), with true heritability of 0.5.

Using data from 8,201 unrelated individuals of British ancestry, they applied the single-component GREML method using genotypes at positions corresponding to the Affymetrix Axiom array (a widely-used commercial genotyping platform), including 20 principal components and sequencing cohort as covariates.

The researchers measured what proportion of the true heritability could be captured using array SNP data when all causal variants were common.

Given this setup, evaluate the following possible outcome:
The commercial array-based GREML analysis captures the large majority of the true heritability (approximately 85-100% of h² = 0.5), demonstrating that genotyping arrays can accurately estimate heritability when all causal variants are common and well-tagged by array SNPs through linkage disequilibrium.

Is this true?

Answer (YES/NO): NO